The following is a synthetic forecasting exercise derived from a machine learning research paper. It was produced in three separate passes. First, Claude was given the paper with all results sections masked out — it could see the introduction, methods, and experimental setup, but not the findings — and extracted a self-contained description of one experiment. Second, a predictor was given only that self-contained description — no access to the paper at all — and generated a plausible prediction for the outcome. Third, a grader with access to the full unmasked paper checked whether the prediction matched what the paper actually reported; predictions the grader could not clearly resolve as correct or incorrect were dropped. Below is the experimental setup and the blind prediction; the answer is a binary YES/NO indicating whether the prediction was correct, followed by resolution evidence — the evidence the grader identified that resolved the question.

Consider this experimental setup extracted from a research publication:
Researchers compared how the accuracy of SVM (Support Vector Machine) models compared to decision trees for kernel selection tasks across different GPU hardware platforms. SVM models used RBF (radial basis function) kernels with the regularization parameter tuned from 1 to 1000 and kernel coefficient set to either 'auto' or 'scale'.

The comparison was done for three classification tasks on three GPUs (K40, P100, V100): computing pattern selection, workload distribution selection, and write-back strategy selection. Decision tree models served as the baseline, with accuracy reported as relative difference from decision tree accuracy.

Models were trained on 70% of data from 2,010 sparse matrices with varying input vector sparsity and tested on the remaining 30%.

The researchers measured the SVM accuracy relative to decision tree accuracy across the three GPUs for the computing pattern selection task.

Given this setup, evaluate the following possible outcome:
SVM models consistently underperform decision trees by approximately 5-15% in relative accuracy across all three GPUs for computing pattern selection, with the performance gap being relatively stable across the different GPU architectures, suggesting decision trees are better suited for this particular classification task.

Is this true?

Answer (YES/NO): NO